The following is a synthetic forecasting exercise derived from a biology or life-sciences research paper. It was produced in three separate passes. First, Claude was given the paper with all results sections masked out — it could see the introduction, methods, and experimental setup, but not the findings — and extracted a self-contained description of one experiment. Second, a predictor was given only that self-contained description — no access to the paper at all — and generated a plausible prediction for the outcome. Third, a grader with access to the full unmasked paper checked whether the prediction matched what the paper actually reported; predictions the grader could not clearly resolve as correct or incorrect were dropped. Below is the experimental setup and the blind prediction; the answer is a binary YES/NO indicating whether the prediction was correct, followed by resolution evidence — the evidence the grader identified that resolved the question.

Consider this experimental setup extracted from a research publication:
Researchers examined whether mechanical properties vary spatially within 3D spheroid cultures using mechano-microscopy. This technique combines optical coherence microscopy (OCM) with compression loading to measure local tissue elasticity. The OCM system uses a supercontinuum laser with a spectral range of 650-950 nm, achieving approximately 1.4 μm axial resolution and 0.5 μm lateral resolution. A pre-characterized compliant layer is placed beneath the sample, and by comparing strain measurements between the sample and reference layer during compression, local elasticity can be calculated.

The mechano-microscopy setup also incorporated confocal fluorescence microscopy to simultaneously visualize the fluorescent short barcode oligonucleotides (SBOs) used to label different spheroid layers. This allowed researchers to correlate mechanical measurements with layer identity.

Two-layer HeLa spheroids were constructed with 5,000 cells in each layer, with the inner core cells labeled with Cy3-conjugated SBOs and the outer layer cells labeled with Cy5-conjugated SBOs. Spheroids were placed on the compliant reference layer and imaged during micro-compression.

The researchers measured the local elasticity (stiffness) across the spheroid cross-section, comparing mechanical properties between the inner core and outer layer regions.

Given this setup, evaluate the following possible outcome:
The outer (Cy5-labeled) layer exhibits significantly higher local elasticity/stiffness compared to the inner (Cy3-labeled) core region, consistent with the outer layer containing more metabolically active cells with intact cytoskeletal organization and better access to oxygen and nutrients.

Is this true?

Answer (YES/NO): NO